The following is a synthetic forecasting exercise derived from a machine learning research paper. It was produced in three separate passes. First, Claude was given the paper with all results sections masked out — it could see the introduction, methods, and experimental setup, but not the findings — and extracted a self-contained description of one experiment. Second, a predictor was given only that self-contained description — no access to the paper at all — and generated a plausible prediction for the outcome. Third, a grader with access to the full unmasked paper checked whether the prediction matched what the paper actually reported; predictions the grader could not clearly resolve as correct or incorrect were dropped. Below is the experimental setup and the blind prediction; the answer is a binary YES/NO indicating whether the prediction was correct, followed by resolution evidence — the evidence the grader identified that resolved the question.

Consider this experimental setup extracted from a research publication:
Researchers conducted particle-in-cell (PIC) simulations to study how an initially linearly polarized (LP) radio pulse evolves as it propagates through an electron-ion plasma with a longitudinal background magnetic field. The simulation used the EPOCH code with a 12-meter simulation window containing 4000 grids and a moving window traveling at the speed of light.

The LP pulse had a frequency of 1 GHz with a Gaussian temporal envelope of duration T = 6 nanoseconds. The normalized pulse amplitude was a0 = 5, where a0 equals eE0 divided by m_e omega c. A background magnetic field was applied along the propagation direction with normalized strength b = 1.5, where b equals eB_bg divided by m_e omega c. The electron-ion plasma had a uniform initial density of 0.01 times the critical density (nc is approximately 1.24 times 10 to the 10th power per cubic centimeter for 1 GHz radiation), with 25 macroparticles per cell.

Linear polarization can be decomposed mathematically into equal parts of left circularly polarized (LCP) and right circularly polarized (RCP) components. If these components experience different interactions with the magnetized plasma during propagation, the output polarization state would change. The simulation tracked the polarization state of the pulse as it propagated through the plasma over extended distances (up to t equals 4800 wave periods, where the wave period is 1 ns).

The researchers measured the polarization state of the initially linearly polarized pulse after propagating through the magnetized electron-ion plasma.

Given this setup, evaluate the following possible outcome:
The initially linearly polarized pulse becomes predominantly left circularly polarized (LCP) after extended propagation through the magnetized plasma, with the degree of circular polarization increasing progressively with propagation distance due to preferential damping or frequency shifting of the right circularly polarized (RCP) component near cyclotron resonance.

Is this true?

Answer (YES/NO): NO